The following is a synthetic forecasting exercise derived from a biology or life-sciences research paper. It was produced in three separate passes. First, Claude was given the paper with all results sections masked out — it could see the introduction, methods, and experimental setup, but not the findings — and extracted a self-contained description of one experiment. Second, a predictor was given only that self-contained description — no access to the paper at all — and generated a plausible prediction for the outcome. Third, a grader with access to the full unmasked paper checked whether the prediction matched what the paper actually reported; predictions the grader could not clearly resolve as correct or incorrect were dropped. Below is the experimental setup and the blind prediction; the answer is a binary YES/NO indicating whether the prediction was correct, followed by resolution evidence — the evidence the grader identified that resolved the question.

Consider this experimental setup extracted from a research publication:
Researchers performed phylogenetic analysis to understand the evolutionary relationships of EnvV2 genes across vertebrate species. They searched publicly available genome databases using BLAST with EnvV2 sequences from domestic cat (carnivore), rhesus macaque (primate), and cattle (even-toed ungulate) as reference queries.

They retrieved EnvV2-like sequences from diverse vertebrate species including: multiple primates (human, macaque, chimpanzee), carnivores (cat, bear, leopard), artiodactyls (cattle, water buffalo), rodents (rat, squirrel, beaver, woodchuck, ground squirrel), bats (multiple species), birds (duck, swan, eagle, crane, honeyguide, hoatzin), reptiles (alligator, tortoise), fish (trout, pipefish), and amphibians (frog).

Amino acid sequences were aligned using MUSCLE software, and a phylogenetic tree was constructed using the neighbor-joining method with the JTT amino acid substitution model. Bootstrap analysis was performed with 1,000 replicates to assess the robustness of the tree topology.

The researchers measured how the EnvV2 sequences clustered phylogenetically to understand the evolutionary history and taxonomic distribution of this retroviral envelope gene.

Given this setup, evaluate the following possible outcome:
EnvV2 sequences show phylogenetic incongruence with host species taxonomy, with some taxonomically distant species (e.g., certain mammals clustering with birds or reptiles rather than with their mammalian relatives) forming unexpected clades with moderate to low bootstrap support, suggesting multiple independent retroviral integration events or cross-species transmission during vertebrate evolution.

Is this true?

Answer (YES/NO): NO